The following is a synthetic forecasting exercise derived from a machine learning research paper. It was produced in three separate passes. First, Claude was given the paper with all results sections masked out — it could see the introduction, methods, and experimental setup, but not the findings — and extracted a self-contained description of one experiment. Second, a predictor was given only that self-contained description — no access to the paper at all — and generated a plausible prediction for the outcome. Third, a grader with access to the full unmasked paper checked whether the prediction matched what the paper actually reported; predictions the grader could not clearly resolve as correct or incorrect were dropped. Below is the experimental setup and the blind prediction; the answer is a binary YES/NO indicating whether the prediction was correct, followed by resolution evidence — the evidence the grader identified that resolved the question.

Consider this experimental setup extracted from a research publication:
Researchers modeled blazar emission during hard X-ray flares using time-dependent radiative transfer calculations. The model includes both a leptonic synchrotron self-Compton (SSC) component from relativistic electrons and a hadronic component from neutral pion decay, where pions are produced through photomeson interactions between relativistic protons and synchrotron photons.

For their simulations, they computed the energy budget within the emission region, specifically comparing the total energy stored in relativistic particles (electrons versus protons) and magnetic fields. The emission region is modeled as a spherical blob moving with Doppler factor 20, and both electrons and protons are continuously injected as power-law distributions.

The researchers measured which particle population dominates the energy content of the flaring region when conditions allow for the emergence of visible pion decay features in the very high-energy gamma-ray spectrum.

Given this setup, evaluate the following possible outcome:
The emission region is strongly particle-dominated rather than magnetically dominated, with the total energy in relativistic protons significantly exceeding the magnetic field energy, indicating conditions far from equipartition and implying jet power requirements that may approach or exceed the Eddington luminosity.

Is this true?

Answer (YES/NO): YES